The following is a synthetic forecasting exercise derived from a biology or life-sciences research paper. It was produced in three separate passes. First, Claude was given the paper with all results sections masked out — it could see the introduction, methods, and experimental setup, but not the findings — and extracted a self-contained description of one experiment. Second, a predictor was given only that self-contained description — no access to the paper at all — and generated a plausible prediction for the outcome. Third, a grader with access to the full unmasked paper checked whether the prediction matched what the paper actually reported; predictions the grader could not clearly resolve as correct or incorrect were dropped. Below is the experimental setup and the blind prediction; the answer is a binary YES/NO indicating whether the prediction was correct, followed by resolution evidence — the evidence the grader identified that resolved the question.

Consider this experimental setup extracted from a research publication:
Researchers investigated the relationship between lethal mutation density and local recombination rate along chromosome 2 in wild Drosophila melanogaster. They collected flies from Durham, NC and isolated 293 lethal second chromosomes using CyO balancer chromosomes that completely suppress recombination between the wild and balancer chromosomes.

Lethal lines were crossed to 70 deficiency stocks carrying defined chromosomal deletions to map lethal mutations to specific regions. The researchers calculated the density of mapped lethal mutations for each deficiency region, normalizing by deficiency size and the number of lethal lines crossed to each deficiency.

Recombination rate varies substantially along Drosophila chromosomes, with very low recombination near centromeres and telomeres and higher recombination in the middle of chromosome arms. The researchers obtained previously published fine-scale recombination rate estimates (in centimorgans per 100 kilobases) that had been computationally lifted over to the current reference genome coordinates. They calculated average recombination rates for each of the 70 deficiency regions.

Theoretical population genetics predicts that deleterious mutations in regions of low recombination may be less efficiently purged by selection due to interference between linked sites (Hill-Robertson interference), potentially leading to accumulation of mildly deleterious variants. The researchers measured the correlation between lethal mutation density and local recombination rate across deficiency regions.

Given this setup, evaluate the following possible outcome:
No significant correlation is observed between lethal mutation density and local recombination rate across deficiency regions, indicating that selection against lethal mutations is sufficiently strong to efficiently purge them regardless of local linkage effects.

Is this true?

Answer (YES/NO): YES